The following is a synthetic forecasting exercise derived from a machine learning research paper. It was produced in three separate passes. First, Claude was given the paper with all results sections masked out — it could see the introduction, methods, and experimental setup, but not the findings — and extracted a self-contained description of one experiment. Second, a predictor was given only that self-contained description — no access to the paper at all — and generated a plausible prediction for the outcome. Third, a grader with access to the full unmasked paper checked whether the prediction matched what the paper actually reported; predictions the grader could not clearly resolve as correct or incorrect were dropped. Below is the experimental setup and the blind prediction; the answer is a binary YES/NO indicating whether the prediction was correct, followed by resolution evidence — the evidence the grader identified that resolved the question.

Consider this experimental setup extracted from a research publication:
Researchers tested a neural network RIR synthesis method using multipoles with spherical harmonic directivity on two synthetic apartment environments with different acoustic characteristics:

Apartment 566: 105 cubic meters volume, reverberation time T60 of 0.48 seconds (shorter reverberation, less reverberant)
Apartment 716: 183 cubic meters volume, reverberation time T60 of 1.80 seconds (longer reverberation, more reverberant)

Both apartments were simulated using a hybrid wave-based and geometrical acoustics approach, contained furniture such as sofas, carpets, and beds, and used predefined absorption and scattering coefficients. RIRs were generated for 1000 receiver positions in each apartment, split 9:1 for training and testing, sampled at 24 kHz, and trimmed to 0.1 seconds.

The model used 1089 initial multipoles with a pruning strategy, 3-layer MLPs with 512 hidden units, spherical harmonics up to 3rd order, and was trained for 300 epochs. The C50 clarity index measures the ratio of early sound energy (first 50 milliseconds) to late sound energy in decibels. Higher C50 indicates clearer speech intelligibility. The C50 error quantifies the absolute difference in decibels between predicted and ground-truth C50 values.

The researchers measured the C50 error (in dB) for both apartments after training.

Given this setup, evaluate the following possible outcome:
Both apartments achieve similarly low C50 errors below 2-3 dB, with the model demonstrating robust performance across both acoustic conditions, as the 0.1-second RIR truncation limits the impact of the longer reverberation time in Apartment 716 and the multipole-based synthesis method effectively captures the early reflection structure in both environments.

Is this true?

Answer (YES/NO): YES